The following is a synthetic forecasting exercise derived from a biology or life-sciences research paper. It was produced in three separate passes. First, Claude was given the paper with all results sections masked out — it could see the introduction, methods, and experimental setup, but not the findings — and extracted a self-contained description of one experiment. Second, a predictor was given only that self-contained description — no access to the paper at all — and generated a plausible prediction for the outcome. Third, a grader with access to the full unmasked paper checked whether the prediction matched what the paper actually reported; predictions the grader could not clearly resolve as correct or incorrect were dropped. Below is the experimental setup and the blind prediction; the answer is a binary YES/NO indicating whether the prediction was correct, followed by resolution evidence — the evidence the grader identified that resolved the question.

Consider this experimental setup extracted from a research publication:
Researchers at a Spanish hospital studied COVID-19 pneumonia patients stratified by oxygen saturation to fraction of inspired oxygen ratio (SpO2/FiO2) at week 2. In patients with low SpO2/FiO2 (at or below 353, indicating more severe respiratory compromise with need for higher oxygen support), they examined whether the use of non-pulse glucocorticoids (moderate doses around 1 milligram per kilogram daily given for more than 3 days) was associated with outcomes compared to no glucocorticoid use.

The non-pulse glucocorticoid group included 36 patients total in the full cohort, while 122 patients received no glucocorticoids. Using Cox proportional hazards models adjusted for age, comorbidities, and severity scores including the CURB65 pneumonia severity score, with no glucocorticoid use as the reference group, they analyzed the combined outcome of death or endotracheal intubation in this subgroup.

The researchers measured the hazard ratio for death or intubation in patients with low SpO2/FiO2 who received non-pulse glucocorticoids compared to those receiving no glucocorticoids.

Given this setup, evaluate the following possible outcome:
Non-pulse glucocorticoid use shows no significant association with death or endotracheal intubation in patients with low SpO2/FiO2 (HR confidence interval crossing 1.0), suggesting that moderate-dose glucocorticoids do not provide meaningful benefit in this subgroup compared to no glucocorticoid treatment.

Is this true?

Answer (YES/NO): NO